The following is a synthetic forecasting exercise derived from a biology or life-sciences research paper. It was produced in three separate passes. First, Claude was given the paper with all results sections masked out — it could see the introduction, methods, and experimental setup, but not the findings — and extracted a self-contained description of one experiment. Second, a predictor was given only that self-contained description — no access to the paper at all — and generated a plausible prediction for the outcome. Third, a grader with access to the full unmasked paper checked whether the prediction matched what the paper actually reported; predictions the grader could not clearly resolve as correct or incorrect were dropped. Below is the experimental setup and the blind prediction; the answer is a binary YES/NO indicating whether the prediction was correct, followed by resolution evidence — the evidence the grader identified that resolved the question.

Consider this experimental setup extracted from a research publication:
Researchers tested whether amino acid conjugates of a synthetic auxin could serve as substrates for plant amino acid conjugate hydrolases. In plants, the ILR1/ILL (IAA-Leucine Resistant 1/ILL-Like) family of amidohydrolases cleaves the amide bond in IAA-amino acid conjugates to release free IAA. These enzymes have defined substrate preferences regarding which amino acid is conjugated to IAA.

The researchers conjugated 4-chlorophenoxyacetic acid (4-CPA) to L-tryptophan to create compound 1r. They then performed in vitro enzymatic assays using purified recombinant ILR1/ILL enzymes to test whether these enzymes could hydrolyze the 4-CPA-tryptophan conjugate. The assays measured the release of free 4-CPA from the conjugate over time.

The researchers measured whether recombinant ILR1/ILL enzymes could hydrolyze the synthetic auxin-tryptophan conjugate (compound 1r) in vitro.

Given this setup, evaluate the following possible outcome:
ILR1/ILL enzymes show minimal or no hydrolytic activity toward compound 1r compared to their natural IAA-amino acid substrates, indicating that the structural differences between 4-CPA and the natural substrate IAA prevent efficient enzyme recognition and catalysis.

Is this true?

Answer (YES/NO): NO